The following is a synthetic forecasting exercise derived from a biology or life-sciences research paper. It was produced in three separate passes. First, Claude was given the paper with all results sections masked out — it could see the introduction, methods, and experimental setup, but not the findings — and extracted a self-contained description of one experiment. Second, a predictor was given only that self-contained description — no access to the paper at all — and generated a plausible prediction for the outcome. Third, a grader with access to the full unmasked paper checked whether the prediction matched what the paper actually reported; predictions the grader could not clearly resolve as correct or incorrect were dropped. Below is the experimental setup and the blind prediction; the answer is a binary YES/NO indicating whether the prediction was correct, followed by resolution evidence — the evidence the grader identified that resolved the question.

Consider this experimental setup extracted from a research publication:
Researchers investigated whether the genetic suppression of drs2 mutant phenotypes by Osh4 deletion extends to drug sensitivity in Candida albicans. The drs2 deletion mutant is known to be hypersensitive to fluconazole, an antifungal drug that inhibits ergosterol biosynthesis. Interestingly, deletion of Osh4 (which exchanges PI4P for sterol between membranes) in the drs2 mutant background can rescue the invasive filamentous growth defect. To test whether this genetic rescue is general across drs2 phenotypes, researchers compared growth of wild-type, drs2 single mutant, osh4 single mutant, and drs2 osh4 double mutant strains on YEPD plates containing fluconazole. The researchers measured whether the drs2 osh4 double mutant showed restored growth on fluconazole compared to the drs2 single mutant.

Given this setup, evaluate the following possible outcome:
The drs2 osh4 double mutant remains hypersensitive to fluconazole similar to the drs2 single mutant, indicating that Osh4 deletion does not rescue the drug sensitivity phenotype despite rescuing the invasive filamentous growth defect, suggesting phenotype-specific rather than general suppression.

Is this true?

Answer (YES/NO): YES